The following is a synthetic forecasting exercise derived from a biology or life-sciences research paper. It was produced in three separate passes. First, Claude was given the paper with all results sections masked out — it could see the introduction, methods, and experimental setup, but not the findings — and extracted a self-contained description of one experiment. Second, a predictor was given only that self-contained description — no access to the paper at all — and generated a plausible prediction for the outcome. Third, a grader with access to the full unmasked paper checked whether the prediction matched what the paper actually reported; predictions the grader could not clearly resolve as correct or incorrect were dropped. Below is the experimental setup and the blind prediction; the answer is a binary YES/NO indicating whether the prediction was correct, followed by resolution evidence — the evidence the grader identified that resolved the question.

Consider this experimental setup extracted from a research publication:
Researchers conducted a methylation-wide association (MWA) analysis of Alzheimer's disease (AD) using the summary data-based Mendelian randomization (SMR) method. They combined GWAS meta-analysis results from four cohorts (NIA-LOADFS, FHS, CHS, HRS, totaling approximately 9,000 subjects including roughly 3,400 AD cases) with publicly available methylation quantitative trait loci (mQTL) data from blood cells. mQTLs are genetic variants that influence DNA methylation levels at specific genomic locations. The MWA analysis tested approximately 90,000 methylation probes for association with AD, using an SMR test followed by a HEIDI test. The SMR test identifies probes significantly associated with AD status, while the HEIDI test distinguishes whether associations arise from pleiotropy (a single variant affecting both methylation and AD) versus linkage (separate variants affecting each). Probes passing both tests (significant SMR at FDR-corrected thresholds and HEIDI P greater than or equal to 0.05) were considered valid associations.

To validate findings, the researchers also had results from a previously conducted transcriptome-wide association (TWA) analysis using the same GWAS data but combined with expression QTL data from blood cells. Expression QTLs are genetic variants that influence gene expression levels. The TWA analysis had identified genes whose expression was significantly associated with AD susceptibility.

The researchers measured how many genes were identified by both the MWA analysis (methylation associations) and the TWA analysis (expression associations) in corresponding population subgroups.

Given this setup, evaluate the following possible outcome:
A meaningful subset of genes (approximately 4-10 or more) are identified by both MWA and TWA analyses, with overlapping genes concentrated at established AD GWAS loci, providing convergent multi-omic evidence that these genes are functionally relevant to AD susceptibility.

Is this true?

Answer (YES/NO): NO